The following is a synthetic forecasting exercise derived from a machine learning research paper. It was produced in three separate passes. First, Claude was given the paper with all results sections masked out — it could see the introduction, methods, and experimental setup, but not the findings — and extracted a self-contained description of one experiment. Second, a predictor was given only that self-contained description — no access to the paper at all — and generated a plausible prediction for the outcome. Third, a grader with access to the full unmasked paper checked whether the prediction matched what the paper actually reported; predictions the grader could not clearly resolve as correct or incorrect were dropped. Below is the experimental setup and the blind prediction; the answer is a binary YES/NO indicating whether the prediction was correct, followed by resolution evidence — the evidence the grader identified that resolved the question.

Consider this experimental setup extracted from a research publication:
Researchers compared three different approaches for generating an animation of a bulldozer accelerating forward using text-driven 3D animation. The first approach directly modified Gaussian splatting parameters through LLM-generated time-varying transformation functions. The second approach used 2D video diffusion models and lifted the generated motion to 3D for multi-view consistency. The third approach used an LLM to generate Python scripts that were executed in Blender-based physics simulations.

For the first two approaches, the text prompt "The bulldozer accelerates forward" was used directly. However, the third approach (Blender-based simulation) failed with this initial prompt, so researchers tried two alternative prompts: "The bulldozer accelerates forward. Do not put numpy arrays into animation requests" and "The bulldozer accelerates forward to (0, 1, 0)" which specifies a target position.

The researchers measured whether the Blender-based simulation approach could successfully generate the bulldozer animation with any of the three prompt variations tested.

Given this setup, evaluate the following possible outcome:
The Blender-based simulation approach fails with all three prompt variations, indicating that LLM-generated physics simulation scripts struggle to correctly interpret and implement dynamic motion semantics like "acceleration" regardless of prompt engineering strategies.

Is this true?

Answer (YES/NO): YES